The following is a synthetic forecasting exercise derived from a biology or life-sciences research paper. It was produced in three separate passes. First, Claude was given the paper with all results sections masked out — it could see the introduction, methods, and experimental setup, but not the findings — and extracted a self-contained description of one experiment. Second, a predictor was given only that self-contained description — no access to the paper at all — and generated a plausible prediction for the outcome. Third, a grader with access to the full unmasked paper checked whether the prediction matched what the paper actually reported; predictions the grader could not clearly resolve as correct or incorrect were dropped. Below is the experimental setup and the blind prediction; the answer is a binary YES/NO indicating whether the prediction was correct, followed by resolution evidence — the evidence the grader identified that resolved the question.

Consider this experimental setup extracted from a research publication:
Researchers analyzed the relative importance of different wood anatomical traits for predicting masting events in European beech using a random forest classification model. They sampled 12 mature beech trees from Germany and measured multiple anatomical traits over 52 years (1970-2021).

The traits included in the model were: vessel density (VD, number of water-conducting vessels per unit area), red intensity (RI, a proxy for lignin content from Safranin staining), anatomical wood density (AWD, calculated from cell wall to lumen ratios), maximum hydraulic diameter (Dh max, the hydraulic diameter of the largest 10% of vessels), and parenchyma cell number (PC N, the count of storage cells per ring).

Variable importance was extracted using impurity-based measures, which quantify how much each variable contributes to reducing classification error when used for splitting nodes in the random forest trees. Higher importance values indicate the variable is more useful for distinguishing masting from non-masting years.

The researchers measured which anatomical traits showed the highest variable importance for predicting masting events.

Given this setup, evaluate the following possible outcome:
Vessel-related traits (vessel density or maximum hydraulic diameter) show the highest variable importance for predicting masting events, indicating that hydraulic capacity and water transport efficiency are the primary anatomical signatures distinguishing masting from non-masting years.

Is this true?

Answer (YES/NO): NO